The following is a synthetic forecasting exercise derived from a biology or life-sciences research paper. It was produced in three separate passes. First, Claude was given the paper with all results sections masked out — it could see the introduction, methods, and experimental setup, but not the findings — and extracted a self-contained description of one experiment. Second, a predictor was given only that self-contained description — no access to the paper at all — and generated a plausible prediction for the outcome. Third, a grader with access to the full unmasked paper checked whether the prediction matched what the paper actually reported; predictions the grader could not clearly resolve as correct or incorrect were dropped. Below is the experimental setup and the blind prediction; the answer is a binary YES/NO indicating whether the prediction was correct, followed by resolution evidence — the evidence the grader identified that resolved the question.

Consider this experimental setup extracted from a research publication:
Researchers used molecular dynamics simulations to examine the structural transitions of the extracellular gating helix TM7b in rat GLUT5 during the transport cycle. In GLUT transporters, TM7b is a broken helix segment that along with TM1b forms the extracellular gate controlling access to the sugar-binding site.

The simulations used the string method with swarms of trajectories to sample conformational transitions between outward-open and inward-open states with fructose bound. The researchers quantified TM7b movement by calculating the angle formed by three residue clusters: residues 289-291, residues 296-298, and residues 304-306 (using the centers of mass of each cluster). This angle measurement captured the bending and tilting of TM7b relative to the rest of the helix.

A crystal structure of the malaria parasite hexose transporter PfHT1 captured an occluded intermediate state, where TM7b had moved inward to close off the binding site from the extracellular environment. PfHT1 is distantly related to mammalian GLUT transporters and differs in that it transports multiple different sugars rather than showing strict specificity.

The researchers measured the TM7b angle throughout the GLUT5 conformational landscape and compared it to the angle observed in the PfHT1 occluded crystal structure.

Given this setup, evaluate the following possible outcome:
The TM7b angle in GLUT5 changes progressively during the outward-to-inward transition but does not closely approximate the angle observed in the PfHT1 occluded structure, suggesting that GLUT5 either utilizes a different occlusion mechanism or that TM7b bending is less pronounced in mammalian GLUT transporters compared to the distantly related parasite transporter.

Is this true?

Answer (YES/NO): NO